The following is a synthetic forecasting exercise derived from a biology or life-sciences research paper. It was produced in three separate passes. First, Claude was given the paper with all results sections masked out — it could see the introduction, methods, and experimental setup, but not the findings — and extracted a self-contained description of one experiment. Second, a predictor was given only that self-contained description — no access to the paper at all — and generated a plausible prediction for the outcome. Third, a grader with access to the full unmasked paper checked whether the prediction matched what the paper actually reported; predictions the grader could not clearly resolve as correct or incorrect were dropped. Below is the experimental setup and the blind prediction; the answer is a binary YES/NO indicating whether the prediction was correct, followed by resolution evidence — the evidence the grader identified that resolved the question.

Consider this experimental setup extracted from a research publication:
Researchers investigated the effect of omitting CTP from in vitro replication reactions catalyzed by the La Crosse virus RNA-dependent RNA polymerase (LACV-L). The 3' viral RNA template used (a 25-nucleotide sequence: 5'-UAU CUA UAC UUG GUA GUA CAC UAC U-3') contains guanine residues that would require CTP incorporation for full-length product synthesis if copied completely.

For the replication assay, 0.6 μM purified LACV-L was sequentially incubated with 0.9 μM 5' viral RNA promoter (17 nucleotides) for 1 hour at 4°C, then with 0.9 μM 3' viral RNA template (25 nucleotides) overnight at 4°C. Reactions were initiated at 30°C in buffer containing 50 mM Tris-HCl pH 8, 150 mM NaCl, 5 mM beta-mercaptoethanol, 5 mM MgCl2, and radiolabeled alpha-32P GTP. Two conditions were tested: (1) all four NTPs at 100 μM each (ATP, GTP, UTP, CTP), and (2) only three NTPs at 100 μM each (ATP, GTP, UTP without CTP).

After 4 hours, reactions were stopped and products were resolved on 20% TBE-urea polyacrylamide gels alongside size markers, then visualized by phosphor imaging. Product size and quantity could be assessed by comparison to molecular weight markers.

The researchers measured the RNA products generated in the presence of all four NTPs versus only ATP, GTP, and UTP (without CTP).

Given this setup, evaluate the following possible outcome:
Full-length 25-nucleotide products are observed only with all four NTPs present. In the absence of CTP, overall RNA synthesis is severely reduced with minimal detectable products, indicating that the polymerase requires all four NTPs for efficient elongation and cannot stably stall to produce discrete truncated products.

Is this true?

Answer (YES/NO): NO